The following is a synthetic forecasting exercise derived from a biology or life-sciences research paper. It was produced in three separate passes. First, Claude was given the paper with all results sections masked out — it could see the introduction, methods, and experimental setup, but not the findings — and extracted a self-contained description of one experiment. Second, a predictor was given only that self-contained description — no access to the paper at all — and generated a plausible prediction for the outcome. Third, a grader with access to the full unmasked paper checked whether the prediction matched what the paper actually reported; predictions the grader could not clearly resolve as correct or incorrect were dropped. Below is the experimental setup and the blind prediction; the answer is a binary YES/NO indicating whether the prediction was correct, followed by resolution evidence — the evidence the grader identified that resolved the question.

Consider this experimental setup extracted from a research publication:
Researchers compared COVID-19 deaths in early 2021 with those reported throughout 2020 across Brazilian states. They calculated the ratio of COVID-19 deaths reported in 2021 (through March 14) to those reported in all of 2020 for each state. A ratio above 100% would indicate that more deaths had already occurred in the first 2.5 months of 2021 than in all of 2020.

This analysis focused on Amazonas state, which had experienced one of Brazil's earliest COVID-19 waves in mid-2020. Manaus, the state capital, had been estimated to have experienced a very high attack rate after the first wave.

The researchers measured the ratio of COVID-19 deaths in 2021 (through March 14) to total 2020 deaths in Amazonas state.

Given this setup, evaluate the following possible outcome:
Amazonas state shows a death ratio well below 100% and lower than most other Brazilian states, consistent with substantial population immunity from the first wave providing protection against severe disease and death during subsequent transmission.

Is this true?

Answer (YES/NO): NO